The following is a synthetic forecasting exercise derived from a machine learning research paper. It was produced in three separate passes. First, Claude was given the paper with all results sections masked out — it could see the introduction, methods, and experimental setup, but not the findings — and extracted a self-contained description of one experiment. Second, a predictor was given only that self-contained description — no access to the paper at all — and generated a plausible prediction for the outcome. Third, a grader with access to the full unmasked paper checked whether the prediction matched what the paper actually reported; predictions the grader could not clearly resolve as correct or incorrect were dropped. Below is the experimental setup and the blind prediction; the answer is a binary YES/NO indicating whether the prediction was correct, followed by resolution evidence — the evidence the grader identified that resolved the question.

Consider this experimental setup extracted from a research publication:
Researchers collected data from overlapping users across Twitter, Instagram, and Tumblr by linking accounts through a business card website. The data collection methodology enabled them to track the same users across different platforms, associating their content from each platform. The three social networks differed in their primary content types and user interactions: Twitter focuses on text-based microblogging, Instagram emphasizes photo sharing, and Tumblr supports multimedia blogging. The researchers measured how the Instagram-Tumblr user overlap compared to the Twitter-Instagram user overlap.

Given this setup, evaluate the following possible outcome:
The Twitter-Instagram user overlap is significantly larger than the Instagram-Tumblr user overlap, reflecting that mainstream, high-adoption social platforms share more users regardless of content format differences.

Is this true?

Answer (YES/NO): YES